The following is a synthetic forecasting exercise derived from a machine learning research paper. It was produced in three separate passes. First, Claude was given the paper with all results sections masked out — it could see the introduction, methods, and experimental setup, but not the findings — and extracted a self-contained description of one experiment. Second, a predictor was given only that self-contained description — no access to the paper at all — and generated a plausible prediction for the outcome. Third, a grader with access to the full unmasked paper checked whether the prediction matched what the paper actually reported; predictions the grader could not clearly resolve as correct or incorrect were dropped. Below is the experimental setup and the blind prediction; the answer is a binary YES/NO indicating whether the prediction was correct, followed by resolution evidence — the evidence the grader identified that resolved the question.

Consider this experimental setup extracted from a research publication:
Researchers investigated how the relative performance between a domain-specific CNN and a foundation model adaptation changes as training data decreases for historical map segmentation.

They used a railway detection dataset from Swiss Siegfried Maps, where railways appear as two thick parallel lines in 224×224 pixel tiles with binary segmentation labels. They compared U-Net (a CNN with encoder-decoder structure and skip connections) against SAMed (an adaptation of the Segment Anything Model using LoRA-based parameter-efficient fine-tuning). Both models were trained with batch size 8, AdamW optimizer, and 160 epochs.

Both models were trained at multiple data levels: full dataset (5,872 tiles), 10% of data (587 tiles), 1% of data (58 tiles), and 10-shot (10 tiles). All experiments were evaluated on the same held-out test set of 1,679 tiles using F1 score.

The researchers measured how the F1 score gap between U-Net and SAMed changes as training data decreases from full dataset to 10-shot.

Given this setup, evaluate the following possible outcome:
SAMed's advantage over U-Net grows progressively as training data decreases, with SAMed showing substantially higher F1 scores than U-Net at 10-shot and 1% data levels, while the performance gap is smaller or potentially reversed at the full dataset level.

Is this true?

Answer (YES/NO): YES